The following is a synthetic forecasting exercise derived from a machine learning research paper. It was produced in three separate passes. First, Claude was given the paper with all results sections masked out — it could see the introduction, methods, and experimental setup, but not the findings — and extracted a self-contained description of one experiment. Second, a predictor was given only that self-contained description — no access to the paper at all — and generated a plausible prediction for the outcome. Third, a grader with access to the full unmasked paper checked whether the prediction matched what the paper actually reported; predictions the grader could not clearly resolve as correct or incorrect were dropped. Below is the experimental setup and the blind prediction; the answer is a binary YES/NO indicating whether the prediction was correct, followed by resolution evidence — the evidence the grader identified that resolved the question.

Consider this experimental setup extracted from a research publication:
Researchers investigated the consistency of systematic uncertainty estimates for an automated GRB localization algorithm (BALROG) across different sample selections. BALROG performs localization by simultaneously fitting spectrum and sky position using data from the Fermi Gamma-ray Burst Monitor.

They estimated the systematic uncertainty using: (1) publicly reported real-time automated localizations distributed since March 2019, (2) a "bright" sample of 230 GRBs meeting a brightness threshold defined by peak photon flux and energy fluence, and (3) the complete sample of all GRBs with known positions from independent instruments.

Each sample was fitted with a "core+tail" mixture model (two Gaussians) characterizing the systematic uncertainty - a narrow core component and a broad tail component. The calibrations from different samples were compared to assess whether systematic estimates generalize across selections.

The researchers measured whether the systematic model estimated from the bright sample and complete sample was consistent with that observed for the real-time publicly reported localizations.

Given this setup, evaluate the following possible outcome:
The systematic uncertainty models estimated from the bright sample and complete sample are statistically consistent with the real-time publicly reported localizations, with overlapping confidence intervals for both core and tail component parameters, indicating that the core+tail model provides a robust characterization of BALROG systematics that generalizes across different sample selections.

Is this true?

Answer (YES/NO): YES